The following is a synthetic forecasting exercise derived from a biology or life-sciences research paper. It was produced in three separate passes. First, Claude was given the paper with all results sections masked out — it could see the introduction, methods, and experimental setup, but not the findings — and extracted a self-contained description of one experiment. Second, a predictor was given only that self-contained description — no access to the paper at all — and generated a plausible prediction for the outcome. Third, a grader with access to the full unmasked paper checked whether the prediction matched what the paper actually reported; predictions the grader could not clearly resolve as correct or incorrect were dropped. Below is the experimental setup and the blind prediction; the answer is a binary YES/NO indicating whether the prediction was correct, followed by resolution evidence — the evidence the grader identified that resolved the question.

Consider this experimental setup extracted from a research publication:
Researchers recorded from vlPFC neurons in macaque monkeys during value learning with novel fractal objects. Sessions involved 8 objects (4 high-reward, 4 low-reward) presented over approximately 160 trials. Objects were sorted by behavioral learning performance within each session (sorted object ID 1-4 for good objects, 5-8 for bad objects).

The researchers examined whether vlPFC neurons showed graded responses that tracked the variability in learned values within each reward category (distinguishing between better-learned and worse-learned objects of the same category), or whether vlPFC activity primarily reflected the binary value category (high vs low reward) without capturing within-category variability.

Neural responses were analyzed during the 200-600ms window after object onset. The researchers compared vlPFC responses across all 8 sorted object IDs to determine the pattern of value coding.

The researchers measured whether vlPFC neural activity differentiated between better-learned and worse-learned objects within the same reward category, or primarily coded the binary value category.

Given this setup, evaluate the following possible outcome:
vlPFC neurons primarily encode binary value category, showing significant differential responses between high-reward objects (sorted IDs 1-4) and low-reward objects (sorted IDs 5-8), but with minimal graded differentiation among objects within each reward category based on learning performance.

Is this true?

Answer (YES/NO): YES